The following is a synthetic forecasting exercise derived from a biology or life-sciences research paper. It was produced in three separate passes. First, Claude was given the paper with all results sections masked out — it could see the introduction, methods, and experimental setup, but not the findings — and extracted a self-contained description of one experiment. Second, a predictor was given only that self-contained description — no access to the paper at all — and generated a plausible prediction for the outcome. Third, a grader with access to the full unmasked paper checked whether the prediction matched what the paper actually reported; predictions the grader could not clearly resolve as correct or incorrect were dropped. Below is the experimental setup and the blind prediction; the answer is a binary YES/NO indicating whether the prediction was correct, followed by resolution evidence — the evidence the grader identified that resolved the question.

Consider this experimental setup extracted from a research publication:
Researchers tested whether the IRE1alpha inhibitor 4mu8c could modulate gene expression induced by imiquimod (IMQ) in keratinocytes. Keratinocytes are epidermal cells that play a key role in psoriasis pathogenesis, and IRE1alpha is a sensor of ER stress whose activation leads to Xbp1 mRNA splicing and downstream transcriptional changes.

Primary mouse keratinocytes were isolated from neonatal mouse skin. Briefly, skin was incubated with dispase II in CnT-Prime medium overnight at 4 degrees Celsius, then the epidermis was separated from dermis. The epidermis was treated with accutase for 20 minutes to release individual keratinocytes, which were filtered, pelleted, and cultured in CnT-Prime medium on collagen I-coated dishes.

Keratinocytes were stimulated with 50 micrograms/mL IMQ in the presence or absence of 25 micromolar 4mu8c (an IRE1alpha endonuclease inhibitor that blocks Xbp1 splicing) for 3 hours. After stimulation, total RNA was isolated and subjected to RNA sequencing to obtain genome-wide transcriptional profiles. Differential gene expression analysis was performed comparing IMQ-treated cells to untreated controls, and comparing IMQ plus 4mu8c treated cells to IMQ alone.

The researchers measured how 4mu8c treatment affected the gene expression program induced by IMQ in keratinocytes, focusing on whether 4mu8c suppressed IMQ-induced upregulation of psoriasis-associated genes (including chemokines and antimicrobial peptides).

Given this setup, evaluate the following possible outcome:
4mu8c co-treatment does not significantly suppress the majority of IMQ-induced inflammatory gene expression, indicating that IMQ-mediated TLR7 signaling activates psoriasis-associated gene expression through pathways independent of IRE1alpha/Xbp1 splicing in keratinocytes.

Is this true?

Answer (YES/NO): NO